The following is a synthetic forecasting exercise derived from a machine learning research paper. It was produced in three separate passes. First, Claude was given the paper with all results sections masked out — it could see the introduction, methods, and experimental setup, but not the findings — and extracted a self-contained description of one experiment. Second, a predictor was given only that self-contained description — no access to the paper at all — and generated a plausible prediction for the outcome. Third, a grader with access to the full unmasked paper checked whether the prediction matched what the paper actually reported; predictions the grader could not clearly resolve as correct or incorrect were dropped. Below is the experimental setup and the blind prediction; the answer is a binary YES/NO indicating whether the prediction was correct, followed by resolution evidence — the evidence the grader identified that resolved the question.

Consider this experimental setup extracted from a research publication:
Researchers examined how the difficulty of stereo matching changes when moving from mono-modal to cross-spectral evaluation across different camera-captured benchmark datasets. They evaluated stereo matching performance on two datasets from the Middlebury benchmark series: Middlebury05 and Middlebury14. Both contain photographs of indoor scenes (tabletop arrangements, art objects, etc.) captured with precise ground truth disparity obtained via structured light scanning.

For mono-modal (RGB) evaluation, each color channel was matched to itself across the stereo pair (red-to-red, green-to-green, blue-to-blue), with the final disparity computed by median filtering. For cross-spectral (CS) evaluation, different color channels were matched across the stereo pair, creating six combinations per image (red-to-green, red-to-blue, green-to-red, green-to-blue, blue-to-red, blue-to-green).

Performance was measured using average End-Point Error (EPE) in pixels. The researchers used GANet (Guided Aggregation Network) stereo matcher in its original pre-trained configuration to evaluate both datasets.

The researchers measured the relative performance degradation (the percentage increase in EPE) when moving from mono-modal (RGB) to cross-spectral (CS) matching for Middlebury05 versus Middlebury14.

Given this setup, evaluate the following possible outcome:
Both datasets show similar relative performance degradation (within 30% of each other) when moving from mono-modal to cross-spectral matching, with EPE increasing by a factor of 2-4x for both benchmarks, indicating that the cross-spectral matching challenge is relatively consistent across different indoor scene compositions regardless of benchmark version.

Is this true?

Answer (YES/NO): YES